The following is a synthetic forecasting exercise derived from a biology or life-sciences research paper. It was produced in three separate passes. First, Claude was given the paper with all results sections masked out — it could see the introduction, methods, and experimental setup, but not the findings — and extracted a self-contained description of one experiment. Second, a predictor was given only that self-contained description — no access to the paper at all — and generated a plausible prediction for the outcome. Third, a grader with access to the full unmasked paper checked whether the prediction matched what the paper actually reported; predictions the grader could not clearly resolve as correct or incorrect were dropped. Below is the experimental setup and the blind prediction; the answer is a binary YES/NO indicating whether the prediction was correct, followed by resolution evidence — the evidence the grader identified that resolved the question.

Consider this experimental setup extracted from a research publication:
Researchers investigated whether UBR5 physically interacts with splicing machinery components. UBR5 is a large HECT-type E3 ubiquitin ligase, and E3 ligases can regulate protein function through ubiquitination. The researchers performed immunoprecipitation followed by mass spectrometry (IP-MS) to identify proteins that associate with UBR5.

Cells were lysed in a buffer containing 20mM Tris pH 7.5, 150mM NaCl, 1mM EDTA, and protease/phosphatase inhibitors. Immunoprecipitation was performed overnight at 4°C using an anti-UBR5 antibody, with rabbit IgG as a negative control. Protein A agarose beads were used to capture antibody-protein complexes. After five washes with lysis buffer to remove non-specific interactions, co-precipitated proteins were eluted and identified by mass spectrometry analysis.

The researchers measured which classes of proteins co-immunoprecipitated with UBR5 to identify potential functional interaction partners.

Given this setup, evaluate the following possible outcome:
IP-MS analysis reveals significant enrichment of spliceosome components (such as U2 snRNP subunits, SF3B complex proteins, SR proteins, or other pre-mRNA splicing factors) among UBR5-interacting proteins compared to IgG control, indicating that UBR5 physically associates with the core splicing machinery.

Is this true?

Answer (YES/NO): YES